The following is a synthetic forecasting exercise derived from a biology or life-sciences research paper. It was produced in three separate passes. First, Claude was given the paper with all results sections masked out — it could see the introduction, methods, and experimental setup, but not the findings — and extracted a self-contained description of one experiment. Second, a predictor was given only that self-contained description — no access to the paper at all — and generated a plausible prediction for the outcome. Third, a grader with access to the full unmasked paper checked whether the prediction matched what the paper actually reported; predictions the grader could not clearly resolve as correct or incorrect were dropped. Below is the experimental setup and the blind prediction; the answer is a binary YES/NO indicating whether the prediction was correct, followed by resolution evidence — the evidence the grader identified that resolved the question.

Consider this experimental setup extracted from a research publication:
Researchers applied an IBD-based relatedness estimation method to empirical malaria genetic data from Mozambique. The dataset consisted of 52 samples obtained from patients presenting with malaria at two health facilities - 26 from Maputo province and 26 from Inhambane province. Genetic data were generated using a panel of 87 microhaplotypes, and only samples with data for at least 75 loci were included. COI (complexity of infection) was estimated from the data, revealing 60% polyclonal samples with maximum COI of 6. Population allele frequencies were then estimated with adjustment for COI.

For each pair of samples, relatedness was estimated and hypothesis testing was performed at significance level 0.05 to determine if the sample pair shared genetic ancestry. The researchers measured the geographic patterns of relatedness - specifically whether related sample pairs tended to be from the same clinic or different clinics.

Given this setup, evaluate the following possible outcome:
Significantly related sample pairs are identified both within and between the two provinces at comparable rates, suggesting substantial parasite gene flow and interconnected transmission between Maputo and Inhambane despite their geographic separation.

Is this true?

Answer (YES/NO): NO